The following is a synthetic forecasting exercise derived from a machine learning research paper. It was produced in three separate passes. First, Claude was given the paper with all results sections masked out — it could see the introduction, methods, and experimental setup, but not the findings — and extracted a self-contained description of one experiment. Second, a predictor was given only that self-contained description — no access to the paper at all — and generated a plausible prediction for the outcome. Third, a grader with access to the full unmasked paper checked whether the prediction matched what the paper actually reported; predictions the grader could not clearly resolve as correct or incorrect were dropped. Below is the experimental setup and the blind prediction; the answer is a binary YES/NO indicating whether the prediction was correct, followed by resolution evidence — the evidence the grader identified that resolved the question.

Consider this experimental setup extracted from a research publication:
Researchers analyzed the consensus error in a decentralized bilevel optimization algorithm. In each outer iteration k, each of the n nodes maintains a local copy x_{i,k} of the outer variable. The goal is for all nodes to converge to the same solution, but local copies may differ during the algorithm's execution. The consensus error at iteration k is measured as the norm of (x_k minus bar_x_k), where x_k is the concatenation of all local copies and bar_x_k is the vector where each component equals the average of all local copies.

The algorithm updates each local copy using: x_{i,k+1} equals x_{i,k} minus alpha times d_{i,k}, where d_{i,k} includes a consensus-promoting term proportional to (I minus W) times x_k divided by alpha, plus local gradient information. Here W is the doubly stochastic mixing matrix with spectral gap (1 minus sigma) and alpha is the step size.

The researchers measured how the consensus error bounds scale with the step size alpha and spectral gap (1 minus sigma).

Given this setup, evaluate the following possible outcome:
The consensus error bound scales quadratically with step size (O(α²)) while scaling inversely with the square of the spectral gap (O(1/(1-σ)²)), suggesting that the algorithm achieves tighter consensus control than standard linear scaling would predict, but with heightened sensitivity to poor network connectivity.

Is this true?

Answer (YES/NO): NO